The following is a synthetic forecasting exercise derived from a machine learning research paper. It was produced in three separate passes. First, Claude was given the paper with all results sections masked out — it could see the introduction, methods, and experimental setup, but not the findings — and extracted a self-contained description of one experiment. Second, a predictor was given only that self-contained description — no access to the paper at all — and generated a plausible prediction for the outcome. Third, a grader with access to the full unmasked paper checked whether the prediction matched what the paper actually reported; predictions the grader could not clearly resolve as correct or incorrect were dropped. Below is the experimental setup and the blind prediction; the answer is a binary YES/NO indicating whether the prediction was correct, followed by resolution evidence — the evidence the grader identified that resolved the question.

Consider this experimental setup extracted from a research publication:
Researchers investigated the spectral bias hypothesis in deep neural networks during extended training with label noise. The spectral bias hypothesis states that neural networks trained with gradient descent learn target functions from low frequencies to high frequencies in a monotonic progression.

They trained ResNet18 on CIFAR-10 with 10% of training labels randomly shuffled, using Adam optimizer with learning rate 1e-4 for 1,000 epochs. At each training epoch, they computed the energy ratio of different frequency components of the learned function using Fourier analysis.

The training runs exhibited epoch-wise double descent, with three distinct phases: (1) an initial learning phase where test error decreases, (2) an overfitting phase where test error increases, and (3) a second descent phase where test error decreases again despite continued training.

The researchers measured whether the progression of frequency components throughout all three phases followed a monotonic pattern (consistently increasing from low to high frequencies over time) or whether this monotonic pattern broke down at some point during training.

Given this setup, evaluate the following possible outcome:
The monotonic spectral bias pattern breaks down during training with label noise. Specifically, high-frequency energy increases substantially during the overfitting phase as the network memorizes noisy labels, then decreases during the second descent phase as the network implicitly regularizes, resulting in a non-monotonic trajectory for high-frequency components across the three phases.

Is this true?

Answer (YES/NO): YES